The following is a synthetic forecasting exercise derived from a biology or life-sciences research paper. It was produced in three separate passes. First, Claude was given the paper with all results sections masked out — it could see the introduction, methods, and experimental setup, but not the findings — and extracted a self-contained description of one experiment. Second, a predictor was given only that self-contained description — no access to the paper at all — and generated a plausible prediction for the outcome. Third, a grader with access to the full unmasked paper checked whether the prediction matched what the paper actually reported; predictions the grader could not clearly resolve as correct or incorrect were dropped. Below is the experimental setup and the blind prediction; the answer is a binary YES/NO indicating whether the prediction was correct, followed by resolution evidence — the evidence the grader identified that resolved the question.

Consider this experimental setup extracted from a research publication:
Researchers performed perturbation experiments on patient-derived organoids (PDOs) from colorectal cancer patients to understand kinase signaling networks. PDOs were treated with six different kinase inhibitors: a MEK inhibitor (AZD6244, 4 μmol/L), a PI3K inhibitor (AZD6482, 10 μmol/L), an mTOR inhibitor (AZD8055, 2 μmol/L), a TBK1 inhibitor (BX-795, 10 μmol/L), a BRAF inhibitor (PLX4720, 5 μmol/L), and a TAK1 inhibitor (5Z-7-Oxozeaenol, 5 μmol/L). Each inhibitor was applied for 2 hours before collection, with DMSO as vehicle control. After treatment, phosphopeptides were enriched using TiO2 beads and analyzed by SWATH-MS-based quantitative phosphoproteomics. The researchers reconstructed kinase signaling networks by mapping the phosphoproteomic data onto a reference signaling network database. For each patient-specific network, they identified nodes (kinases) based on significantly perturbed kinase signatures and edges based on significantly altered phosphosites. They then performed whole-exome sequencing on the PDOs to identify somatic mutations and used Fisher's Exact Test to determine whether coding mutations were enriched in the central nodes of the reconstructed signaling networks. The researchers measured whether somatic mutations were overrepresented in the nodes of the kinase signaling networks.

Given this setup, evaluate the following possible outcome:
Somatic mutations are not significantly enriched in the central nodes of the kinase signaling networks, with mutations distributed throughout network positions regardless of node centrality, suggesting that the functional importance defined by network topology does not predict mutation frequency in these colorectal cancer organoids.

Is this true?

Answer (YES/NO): YES